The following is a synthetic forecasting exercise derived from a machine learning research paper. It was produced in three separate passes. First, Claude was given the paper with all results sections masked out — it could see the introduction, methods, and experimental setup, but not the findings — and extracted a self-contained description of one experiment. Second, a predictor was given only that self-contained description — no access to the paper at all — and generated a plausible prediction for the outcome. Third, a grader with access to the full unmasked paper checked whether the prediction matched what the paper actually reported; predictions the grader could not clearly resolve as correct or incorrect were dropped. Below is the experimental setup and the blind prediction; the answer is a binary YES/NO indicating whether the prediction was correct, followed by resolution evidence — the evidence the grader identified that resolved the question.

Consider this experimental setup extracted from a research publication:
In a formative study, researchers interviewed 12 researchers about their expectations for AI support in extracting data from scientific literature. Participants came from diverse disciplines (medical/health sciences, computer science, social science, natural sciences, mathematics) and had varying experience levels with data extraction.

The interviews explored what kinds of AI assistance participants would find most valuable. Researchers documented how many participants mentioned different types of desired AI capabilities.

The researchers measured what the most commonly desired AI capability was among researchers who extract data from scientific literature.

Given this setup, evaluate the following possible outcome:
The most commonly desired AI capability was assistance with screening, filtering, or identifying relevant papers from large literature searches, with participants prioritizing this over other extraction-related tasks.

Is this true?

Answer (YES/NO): NO